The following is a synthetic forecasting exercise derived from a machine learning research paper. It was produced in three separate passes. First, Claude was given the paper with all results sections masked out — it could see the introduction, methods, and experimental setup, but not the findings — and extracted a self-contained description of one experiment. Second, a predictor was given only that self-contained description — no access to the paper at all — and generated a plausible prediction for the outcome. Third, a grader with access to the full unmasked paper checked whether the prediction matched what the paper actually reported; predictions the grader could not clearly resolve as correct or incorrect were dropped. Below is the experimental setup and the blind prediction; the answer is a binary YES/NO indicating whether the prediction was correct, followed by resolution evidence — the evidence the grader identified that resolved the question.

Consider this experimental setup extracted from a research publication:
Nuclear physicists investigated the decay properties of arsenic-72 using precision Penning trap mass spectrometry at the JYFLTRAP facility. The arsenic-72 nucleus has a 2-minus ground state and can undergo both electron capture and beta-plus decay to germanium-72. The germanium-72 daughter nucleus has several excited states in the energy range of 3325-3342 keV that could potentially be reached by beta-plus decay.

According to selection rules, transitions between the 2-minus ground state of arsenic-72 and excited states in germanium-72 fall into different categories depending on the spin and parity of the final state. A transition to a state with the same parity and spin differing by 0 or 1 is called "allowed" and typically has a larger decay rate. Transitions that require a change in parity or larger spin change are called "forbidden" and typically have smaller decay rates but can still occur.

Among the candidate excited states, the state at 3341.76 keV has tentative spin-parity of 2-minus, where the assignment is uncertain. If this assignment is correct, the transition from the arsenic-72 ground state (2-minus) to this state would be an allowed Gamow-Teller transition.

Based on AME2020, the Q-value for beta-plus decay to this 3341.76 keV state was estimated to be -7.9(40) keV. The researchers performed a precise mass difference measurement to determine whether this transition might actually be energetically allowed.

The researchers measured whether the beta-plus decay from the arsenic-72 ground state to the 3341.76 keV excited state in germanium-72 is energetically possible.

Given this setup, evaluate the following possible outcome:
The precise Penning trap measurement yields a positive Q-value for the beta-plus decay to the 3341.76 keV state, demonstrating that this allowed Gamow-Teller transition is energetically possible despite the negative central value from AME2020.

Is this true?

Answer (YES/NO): NO